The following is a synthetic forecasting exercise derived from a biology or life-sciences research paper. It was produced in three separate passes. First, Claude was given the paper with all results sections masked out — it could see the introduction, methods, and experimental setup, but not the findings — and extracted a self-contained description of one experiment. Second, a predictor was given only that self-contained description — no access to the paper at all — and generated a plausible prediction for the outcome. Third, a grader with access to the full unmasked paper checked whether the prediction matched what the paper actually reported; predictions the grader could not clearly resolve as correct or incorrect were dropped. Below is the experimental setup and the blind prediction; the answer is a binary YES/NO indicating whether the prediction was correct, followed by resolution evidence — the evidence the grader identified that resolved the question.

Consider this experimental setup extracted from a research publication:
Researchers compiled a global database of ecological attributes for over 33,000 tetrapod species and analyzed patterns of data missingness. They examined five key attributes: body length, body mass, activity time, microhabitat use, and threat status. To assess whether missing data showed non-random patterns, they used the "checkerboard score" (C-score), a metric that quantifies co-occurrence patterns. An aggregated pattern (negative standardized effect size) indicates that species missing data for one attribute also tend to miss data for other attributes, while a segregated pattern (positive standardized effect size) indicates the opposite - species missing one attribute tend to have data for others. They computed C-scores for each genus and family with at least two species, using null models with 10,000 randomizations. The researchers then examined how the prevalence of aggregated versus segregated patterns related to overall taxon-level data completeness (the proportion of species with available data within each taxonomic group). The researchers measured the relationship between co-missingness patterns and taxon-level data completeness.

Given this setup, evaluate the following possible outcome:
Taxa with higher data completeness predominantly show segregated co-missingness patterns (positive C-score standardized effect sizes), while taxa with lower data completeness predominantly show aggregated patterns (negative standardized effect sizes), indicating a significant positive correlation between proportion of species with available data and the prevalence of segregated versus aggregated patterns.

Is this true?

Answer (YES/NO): NO